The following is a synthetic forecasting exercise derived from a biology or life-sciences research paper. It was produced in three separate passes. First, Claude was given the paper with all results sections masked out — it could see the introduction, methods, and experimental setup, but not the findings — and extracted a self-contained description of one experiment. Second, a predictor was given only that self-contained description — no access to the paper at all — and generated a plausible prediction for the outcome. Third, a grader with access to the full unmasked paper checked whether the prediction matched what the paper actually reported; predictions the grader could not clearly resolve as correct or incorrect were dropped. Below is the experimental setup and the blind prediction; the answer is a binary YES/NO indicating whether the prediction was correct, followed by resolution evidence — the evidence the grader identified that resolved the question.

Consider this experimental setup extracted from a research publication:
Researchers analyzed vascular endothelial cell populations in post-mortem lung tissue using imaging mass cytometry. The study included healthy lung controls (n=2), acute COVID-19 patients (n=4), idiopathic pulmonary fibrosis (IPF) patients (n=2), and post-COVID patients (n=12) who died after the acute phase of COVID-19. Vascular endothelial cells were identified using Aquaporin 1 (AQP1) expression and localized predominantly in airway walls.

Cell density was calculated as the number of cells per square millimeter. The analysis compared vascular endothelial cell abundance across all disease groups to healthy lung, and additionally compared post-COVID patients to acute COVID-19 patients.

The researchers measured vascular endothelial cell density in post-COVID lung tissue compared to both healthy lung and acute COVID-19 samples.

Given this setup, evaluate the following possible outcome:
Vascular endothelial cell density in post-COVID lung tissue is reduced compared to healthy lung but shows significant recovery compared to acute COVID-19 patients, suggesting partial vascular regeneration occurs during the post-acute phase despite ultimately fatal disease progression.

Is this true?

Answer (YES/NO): NO